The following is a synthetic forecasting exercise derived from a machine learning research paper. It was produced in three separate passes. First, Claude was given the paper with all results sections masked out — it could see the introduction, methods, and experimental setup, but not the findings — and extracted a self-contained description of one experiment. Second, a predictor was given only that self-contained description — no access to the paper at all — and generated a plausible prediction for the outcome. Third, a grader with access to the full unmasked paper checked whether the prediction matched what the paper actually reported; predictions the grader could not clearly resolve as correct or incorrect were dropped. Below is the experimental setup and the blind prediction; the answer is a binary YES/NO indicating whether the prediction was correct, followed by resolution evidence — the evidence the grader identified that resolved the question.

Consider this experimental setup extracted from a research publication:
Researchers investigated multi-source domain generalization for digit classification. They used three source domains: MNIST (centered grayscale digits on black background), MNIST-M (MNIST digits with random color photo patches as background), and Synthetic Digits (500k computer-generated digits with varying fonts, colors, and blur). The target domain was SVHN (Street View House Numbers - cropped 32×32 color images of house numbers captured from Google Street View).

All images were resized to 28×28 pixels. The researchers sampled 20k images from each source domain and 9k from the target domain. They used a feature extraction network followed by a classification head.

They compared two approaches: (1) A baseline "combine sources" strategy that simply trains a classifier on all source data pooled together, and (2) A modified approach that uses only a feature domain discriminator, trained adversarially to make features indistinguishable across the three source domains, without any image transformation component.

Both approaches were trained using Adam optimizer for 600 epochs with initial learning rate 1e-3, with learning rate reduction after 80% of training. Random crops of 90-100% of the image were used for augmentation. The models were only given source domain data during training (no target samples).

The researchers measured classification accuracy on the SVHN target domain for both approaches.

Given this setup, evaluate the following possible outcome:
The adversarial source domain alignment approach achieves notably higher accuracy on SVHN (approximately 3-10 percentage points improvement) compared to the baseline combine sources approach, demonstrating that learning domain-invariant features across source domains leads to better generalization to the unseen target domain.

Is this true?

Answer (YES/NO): NO